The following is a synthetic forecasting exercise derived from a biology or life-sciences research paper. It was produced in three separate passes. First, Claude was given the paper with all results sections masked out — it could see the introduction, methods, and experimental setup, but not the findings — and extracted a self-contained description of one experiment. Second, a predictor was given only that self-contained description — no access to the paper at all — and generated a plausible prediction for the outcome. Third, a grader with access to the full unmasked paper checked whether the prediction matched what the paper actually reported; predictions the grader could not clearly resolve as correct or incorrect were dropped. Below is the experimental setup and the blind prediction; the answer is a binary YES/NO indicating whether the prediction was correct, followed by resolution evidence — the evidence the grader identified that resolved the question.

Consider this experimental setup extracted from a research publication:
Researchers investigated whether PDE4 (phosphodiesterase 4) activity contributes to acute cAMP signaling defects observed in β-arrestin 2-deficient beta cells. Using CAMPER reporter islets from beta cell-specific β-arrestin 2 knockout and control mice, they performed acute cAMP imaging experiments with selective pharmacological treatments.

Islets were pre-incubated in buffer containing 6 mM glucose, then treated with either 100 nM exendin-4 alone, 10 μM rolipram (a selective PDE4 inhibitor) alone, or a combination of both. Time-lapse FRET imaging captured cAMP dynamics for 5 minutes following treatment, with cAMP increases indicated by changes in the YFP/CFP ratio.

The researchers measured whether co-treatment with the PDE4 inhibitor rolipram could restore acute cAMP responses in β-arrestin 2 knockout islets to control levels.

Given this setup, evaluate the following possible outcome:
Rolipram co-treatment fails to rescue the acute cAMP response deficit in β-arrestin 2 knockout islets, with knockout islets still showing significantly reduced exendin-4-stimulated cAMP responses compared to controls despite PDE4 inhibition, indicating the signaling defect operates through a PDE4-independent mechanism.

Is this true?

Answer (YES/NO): NO